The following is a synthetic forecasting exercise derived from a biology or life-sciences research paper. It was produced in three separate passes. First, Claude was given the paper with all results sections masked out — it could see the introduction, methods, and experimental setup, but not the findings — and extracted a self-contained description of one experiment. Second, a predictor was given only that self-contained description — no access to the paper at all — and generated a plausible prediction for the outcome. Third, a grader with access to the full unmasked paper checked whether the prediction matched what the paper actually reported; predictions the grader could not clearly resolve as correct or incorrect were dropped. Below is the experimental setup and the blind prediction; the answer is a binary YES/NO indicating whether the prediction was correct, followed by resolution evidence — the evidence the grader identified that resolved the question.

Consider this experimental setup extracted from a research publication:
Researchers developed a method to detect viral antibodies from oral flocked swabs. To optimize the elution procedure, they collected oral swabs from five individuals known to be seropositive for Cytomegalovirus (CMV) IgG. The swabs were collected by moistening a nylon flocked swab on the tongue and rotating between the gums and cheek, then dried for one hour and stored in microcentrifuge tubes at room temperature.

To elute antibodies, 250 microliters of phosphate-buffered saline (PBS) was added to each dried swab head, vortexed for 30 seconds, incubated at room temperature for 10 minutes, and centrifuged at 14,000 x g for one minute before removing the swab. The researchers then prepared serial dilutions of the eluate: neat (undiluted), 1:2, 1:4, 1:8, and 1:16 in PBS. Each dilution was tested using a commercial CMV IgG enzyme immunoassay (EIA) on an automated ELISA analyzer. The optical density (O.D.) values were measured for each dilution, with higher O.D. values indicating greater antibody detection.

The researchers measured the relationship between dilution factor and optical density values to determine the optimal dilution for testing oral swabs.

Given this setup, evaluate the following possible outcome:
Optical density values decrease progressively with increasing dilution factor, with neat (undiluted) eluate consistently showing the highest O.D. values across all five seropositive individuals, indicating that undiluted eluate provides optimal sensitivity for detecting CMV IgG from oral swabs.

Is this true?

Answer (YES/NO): YES